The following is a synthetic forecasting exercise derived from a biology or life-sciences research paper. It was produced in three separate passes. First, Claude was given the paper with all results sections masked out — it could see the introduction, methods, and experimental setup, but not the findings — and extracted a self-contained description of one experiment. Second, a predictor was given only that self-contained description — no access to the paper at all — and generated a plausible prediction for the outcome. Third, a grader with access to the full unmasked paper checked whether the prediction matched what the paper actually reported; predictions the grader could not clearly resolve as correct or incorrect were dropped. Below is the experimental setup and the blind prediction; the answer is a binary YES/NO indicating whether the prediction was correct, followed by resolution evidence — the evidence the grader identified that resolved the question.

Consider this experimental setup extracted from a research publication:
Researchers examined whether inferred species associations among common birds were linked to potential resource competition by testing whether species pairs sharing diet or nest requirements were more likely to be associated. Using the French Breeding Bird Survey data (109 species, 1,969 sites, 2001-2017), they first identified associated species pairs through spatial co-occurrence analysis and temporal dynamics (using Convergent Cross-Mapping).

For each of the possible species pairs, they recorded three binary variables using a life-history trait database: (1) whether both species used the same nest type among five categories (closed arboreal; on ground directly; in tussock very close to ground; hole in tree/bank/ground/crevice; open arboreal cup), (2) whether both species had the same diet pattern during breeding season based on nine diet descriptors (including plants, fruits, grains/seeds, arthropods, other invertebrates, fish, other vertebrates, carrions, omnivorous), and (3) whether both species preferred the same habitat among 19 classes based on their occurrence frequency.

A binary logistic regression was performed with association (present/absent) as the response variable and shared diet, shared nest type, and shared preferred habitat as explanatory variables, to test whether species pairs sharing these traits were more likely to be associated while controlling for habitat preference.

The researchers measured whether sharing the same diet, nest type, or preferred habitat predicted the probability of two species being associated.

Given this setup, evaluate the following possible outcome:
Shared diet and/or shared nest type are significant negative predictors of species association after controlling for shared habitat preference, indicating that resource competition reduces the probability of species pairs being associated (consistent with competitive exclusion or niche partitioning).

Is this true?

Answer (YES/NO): NO